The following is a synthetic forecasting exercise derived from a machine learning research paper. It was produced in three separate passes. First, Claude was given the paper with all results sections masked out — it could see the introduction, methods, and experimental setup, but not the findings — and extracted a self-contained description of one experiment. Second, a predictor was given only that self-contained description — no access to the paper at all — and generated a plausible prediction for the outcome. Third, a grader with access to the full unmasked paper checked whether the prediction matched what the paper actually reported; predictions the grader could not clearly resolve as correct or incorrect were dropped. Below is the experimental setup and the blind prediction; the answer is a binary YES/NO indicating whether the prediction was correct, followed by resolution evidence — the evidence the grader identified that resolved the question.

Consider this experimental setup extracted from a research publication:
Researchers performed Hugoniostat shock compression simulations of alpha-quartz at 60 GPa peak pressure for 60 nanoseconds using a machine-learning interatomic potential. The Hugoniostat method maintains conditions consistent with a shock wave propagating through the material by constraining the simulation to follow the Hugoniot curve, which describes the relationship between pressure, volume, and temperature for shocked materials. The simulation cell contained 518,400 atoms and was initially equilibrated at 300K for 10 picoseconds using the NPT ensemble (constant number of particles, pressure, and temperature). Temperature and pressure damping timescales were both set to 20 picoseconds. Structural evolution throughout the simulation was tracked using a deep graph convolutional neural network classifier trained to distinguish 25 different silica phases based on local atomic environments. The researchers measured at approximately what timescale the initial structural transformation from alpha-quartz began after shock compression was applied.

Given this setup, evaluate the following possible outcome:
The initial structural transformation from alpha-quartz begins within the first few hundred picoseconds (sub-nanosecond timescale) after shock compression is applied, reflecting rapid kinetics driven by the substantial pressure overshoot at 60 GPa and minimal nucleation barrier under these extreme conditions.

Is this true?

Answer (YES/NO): YES